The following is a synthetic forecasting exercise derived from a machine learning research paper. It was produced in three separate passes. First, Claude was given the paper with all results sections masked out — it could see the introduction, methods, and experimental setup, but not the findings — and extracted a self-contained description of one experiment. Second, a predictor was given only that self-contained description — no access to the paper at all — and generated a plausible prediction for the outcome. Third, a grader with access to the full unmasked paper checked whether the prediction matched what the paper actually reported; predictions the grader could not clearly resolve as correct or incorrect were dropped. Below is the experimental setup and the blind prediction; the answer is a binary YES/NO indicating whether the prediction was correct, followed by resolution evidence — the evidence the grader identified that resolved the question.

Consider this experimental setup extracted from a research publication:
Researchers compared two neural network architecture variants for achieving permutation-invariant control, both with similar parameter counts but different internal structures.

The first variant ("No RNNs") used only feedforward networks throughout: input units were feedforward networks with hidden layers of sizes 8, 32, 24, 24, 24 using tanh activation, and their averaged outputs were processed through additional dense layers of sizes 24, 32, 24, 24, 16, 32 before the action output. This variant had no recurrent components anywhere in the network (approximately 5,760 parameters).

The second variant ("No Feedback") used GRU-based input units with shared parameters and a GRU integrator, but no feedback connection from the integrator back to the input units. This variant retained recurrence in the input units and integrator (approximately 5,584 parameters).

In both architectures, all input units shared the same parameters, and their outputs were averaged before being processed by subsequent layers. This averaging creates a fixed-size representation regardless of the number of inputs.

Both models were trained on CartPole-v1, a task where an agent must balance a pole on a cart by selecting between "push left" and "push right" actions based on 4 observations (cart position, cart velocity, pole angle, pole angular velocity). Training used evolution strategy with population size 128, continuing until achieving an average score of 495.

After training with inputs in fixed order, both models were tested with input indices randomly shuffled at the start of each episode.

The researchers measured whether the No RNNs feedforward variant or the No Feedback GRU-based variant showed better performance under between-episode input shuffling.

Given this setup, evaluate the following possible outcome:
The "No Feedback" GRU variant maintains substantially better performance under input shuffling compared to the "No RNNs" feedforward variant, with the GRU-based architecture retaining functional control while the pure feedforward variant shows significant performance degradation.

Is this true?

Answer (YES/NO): NO